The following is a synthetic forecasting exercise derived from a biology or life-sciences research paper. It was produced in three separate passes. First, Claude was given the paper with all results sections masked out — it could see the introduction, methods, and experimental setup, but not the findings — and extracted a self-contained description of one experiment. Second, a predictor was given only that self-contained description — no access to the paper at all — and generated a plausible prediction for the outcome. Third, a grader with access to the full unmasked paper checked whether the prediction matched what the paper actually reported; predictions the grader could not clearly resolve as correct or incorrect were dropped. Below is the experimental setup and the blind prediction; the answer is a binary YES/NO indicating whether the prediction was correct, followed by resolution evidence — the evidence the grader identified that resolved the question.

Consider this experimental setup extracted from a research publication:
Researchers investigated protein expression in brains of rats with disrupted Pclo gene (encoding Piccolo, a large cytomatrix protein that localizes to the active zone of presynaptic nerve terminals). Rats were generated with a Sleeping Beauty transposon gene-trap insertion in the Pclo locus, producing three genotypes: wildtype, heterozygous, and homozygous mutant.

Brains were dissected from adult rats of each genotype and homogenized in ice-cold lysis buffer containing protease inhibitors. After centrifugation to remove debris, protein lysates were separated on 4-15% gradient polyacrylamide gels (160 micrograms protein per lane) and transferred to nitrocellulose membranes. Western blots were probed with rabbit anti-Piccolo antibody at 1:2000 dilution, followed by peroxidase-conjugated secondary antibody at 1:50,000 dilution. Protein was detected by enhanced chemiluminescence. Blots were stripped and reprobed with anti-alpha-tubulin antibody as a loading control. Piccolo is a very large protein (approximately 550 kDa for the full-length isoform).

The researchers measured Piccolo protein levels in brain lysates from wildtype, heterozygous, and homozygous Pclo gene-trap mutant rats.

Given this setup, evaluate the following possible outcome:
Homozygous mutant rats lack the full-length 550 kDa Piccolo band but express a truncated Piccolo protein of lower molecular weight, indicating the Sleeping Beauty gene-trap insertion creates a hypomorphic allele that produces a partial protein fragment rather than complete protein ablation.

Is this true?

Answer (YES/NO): NO